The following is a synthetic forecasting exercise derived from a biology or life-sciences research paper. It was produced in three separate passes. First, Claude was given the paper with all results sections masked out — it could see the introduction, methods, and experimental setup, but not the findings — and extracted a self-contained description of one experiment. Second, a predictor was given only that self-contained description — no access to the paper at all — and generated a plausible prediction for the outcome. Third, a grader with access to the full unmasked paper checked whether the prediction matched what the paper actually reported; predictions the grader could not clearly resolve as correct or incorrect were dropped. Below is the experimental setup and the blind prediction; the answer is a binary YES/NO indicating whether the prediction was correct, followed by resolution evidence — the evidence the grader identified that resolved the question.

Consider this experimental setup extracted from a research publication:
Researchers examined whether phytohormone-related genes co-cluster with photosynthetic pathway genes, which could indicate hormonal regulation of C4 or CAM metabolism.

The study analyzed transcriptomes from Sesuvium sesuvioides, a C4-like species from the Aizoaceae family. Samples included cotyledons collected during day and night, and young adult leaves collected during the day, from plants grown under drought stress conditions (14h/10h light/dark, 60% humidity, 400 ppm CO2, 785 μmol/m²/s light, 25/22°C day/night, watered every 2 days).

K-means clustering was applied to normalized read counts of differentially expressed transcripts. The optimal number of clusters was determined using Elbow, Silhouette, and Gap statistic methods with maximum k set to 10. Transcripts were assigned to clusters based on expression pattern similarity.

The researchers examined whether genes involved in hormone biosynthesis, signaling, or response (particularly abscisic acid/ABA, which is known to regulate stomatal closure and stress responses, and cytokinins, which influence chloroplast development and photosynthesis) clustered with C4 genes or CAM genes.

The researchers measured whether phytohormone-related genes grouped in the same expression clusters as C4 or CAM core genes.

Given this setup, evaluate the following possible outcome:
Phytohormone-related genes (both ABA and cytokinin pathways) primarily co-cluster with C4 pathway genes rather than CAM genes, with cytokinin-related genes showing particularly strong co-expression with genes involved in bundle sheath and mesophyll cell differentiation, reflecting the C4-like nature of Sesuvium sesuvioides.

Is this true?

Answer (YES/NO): NO